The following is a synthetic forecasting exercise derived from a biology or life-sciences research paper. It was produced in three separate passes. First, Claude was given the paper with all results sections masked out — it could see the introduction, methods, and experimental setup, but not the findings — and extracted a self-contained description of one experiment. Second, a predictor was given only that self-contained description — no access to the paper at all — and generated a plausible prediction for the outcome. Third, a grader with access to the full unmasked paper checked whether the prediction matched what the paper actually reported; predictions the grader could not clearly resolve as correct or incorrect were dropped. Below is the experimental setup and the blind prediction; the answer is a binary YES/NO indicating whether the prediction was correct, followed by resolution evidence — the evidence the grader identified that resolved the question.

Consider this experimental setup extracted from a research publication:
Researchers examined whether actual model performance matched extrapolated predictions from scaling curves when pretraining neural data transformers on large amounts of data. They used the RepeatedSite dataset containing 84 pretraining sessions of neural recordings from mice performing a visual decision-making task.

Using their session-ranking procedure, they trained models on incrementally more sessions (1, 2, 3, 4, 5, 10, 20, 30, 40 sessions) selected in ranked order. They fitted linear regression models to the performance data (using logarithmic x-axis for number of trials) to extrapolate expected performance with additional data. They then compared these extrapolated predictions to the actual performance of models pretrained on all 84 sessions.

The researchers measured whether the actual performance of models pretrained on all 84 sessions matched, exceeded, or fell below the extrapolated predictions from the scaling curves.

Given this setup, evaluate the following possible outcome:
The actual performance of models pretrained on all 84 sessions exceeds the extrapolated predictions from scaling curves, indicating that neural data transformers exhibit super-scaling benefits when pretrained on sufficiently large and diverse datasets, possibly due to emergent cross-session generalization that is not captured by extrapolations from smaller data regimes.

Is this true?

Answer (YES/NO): NO